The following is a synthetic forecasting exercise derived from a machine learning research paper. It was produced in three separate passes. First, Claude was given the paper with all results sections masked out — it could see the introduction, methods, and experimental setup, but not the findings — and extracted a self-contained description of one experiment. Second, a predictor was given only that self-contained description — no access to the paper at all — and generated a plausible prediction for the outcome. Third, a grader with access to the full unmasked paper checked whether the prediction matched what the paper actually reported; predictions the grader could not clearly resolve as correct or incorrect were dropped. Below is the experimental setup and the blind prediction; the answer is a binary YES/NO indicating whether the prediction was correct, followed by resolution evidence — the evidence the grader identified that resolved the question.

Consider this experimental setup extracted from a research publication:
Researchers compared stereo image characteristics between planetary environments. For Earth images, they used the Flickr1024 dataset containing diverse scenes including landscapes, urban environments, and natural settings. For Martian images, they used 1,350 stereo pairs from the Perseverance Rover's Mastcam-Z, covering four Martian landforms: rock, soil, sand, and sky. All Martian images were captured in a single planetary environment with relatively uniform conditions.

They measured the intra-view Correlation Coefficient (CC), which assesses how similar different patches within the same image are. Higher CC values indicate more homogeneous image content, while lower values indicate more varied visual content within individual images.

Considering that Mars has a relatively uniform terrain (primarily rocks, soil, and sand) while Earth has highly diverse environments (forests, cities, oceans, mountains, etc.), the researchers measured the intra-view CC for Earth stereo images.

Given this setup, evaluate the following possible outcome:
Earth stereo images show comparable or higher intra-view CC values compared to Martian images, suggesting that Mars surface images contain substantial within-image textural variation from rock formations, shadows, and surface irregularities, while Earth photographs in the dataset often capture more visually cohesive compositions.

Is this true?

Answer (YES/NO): NO